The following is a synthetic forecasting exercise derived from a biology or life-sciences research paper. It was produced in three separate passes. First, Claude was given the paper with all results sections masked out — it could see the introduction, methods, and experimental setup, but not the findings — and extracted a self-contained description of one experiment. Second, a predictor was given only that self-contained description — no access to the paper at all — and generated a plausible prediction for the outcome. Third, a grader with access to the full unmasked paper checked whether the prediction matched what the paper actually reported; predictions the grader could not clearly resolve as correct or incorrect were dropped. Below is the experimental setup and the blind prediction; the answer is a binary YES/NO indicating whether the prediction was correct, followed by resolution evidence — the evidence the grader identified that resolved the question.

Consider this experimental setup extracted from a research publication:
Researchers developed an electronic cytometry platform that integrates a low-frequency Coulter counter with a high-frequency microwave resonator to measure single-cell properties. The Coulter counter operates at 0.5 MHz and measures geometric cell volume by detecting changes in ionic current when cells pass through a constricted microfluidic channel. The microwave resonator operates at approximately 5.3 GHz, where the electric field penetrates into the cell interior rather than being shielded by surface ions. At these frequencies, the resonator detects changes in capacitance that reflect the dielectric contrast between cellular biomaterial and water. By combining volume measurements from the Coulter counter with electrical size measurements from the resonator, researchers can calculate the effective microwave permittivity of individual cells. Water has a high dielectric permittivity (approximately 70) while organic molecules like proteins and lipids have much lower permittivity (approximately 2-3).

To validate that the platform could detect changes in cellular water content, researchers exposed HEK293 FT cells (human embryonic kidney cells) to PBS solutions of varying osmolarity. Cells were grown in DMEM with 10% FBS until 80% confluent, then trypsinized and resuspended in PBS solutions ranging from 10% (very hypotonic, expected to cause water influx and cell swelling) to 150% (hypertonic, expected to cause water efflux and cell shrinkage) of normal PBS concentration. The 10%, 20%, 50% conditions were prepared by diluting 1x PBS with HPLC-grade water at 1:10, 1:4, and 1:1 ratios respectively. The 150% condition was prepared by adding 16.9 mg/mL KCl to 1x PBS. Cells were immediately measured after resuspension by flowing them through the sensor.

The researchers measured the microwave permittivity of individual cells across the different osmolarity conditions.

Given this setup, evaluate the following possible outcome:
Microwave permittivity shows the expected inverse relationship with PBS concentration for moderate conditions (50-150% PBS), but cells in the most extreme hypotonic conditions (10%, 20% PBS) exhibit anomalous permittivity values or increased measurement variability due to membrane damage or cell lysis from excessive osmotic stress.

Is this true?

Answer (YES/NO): NO